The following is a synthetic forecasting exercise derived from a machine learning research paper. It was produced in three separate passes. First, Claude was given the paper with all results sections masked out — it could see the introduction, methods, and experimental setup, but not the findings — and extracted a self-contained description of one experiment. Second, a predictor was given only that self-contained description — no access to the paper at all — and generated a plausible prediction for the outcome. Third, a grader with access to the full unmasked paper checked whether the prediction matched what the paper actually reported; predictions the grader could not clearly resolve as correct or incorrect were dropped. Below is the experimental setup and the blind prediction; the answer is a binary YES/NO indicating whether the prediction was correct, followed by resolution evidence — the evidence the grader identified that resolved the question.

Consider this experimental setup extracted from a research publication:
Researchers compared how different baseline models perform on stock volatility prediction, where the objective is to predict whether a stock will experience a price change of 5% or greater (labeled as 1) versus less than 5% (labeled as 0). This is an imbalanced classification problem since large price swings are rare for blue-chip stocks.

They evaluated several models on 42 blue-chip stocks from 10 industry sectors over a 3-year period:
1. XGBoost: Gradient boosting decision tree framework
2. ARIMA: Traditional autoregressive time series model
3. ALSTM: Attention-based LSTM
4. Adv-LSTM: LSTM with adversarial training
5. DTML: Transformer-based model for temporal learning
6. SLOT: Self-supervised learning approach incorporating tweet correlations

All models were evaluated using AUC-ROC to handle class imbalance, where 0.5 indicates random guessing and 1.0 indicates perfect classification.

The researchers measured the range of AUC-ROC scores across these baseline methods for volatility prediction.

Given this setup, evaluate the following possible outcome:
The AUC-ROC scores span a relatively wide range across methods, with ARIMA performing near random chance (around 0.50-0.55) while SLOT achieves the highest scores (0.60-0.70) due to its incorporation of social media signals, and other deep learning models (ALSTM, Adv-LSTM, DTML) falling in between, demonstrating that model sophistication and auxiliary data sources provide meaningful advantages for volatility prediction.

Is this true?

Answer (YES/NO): NO